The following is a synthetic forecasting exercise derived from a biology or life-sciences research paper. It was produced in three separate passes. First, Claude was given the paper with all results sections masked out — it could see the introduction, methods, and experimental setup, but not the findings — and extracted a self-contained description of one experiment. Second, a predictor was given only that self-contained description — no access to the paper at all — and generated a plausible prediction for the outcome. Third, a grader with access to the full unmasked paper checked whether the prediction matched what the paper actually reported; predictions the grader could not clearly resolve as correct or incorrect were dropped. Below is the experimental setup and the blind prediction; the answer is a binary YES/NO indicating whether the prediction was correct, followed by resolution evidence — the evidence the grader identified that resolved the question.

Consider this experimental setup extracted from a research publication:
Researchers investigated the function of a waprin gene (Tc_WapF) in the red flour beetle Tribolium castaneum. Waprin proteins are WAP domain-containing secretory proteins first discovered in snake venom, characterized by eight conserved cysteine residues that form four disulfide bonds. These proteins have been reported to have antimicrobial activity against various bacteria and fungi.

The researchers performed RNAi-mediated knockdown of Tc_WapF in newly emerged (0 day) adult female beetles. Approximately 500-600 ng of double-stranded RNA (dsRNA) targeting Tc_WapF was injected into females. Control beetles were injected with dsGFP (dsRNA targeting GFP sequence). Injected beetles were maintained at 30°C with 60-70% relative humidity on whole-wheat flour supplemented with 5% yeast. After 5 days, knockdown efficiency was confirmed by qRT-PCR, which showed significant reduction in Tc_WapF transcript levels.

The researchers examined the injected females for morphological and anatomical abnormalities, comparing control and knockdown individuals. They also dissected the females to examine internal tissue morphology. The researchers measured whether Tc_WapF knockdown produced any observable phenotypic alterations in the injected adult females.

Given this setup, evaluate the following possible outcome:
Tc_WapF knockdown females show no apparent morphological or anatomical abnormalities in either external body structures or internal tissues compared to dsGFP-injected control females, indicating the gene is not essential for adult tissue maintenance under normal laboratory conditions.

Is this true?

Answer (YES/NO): YES